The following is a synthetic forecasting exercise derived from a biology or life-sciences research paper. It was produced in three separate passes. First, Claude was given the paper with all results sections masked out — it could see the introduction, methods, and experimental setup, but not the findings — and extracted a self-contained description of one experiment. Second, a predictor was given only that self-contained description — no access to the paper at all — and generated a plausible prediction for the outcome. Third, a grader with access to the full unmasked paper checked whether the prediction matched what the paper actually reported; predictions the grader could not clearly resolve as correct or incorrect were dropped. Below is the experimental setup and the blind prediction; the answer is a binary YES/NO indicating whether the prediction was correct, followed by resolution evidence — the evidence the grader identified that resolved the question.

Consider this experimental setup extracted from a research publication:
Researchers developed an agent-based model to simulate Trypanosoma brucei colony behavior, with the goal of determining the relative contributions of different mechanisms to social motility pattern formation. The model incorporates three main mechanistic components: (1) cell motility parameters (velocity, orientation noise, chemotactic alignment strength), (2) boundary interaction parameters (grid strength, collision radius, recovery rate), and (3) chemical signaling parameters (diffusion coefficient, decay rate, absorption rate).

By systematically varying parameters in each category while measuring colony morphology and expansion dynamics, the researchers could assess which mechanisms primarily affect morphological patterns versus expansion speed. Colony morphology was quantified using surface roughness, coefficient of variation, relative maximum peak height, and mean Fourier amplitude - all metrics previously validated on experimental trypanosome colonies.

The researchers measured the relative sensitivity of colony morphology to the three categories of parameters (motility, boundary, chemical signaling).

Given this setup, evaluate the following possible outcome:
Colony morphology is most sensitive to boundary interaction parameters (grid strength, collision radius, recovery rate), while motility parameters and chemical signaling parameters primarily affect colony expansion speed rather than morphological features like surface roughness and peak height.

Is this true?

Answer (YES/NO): NO